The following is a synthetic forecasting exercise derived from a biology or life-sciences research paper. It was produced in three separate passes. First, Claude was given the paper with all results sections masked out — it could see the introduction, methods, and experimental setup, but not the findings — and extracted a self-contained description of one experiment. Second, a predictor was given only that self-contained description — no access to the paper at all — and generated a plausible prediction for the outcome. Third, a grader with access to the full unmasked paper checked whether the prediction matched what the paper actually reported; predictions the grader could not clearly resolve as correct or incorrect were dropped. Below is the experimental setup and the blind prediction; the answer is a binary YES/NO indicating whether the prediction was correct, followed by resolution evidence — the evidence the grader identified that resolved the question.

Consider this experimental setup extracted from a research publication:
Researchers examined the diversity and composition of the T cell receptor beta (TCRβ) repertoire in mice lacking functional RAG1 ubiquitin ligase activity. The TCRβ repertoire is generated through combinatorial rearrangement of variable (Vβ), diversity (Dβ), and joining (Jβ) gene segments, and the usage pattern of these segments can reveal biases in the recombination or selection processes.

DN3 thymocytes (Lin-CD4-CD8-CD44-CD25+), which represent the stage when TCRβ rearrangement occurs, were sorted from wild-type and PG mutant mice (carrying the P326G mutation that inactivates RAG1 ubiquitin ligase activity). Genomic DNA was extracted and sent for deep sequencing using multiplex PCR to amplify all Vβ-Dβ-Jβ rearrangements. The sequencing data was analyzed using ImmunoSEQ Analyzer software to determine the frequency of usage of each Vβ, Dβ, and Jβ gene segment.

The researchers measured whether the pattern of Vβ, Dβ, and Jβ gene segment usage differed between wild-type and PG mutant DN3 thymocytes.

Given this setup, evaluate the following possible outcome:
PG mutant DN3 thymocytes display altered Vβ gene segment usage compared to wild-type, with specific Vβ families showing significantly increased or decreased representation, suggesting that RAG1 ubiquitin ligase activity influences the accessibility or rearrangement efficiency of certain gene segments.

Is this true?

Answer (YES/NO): NO